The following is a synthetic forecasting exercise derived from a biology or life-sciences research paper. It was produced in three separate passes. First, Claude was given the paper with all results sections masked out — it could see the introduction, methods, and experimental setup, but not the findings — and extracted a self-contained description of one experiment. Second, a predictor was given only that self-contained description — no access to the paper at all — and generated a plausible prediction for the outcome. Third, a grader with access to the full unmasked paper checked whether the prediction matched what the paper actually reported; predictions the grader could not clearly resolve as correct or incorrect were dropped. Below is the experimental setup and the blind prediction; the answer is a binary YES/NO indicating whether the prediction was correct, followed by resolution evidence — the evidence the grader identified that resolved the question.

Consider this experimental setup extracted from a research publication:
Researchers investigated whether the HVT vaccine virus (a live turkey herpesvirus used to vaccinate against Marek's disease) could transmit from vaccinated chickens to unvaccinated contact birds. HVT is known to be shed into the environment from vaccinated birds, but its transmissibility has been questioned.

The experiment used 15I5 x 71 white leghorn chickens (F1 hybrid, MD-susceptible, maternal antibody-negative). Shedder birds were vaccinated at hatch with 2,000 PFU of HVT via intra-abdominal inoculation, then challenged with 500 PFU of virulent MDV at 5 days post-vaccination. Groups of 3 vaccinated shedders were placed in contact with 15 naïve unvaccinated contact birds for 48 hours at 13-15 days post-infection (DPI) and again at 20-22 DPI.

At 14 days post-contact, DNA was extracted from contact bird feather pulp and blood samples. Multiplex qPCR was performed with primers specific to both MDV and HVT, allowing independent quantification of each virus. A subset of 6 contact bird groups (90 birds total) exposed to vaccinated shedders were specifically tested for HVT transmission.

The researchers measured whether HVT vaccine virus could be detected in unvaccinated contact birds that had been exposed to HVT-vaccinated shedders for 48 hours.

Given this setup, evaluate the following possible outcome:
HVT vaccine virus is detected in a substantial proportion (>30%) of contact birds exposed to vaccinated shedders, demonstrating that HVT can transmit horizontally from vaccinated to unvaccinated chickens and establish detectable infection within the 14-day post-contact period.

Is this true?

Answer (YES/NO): NO